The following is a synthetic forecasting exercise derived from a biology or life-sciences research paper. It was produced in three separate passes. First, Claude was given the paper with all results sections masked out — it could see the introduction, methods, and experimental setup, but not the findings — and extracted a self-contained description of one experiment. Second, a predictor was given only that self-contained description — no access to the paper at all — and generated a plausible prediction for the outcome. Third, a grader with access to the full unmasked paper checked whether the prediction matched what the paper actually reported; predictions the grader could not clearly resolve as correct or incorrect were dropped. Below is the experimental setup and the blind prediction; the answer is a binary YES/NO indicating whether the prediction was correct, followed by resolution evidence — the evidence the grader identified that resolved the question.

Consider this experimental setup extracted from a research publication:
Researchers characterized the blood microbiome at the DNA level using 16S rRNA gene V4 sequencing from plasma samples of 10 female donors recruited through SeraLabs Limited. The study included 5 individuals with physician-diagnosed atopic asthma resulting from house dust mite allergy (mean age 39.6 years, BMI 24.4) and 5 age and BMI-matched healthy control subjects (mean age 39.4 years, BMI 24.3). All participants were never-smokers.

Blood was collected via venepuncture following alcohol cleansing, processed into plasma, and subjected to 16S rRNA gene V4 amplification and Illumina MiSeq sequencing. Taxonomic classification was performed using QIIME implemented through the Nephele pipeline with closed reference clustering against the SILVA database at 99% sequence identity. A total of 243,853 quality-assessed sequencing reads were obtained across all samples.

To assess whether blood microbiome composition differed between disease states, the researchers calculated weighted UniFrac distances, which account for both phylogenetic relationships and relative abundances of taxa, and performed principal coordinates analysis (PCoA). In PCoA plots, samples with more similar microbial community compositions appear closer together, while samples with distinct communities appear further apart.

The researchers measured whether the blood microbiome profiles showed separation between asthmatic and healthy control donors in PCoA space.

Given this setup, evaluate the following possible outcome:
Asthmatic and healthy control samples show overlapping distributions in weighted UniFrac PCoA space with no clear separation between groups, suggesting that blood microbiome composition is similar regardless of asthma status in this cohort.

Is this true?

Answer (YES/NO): NO